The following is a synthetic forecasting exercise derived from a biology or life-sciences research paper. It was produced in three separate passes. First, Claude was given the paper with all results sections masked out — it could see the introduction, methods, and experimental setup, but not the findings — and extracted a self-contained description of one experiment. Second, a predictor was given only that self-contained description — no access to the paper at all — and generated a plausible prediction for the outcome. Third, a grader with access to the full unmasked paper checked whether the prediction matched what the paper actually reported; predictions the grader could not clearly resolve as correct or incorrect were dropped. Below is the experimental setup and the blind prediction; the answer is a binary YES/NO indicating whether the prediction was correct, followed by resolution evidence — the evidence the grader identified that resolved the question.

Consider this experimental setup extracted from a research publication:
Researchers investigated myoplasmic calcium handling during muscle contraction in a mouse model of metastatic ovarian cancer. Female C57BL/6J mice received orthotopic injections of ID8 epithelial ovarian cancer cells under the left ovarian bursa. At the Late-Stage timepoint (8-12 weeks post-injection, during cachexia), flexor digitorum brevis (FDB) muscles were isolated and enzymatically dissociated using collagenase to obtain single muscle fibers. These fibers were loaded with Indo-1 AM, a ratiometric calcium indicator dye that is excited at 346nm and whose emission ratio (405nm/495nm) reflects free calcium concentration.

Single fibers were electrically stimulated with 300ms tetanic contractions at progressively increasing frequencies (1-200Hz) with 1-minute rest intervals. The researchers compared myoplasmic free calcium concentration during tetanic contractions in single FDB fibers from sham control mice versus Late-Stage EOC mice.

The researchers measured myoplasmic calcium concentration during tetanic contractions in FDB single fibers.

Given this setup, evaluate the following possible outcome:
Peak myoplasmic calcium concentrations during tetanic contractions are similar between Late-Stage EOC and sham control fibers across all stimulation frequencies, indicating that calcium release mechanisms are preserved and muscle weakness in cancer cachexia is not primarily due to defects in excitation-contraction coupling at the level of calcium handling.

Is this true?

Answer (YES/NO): NO